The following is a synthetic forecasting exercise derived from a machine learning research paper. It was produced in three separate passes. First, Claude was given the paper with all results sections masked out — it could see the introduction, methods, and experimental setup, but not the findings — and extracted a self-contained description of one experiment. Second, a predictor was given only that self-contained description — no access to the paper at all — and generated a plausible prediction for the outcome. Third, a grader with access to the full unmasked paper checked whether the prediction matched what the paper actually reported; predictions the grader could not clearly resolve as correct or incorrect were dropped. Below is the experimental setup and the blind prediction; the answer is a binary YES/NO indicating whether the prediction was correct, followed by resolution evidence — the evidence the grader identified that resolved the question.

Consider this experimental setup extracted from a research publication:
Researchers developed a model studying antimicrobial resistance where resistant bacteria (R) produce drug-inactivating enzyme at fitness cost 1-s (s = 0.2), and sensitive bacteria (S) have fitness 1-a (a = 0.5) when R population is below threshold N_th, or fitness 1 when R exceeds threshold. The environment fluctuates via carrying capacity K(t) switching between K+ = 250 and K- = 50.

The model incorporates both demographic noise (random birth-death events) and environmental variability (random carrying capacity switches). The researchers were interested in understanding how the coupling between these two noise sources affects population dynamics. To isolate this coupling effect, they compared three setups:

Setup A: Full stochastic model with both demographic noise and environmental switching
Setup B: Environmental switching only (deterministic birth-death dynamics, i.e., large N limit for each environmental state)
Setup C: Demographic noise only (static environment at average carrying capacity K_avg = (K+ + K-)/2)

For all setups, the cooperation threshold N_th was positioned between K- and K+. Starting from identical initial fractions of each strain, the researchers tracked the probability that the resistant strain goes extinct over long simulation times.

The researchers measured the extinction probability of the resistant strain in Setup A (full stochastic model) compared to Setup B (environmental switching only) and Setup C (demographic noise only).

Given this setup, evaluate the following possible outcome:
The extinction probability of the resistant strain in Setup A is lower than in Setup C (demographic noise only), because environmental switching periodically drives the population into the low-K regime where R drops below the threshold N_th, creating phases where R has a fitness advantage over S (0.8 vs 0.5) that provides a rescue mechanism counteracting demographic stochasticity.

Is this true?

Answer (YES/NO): NO